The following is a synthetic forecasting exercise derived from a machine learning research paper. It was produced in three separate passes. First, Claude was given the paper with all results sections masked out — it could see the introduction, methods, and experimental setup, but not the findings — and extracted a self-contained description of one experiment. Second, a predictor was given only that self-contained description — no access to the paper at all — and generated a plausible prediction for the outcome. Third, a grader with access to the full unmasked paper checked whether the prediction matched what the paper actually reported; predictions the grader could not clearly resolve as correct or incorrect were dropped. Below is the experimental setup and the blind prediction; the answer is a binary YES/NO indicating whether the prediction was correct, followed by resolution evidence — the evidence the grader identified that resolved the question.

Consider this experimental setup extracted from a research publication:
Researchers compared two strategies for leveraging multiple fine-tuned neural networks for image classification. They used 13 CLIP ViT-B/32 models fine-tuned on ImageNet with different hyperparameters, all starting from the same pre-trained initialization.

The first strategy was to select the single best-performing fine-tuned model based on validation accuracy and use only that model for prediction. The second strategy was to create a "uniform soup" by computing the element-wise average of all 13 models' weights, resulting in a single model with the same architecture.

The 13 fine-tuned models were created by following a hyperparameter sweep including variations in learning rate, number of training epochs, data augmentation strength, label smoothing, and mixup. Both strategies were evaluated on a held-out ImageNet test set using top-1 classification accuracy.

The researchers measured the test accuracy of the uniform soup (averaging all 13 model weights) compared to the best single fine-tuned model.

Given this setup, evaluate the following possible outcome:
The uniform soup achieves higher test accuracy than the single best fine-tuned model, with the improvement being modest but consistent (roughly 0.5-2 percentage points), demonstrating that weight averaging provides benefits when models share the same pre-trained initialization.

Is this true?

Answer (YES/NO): NO